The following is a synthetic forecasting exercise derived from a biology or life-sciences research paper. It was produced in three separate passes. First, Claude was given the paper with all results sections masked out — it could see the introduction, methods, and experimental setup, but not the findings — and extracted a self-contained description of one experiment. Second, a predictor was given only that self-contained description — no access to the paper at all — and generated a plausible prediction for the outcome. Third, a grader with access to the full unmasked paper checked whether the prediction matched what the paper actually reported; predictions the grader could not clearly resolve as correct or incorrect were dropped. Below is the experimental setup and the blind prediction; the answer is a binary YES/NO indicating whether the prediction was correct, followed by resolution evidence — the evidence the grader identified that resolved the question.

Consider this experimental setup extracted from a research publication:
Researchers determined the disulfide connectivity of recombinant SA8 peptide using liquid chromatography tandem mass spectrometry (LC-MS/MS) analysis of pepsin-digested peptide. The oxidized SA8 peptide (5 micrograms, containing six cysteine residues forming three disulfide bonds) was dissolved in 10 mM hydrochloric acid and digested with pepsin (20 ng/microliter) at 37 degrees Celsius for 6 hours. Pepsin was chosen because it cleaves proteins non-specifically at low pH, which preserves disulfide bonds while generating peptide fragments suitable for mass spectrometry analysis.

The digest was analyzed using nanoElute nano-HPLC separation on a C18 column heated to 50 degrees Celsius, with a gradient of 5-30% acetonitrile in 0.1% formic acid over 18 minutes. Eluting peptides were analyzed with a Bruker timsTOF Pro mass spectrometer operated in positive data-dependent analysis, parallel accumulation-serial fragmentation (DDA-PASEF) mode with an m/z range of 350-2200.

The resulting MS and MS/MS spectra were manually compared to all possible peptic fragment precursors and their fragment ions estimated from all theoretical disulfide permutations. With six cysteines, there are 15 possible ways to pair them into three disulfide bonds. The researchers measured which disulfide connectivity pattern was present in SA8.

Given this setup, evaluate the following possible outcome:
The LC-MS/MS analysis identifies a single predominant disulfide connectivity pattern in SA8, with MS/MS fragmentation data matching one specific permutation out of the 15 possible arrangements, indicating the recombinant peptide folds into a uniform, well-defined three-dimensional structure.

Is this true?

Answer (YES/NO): NO